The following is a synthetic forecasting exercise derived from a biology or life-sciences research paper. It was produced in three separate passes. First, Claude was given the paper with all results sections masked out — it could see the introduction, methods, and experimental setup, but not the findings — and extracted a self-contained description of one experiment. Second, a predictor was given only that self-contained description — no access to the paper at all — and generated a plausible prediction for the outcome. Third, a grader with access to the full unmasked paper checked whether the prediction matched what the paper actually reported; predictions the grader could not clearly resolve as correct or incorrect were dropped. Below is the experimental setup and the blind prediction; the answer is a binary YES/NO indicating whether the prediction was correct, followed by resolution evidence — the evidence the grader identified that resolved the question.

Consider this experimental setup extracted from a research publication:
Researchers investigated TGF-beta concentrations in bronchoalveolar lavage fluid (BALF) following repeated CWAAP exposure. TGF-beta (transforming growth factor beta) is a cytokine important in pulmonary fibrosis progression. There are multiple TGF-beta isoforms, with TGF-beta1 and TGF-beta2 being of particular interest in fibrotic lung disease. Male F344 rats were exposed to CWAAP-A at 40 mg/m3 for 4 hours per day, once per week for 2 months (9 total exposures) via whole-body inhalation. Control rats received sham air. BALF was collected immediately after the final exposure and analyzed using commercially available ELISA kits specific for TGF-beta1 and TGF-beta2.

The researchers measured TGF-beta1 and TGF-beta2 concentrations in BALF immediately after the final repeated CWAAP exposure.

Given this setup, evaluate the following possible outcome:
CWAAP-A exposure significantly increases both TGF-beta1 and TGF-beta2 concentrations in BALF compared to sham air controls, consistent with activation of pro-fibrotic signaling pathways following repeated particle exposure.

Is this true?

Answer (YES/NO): YES